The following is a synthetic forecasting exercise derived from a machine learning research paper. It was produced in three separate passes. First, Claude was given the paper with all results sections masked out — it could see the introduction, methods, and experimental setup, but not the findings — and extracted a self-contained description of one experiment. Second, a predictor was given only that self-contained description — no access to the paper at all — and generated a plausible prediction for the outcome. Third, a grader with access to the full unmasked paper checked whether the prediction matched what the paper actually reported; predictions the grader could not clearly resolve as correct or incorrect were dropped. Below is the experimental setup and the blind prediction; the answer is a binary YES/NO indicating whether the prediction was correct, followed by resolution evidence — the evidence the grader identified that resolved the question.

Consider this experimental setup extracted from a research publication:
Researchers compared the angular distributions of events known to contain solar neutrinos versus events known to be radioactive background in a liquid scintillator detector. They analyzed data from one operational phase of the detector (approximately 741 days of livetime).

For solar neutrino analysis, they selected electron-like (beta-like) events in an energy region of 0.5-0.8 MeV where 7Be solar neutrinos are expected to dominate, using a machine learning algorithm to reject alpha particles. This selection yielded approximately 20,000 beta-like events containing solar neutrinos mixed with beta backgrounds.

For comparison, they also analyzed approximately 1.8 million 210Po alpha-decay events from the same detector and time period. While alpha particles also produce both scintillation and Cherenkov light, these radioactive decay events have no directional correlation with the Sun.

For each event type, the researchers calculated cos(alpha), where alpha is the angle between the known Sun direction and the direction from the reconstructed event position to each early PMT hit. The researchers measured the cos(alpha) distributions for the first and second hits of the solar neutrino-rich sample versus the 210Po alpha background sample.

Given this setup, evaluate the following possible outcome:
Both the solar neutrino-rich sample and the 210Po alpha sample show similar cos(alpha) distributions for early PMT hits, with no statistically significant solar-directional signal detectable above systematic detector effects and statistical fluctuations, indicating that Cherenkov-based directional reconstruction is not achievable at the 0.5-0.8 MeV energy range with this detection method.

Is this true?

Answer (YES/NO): NO